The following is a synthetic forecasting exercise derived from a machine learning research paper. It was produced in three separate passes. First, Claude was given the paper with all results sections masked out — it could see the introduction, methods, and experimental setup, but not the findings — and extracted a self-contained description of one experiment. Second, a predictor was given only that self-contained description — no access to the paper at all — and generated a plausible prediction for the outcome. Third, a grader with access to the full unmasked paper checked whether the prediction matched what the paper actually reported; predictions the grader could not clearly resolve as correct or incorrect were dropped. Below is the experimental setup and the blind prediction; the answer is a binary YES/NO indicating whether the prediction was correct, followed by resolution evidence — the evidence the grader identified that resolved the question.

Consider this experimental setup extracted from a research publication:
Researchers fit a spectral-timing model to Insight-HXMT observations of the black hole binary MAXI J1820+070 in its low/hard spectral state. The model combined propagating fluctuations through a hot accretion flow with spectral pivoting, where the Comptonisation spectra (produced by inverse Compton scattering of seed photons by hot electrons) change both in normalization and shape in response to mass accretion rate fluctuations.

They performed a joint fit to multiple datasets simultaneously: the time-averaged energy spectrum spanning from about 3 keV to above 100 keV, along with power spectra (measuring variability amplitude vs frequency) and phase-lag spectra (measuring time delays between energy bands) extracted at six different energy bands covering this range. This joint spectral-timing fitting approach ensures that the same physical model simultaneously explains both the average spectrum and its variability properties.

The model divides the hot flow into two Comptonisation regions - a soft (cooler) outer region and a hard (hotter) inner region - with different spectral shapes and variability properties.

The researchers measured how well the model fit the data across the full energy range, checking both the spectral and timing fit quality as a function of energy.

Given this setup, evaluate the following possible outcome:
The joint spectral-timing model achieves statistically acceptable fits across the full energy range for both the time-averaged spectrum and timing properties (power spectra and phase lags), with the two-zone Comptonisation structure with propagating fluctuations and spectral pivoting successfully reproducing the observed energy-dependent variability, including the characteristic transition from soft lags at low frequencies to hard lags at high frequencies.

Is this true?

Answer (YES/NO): NO